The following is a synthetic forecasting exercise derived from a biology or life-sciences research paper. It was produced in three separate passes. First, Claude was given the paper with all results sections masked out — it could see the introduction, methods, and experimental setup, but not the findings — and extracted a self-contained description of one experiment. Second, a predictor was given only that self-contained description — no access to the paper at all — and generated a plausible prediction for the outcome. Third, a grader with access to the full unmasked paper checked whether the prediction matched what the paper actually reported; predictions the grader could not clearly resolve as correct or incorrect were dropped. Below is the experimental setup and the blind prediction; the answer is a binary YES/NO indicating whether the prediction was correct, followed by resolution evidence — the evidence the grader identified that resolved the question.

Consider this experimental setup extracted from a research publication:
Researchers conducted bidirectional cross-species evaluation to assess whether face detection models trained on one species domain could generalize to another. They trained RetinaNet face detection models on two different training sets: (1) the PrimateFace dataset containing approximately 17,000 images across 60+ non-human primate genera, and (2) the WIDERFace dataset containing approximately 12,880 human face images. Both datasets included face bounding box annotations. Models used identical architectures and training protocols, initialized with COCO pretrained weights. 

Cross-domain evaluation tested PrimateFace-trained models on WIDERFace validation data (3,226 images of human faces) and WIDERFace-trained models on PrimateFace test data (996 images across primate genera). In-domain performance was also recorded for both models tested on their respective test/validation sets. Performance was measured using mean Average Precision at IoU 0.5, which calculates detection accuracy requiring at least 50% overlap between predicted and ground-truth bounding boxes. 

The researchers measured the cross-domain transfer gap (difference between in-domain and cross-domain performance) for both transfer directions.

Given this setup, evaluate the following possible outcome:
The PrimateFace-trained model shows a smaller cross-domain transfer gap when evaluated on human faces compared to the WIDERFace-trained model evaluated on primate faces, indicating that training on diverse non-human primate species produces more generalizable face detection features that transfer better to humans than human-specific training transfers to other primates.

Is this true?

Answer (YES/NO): YES